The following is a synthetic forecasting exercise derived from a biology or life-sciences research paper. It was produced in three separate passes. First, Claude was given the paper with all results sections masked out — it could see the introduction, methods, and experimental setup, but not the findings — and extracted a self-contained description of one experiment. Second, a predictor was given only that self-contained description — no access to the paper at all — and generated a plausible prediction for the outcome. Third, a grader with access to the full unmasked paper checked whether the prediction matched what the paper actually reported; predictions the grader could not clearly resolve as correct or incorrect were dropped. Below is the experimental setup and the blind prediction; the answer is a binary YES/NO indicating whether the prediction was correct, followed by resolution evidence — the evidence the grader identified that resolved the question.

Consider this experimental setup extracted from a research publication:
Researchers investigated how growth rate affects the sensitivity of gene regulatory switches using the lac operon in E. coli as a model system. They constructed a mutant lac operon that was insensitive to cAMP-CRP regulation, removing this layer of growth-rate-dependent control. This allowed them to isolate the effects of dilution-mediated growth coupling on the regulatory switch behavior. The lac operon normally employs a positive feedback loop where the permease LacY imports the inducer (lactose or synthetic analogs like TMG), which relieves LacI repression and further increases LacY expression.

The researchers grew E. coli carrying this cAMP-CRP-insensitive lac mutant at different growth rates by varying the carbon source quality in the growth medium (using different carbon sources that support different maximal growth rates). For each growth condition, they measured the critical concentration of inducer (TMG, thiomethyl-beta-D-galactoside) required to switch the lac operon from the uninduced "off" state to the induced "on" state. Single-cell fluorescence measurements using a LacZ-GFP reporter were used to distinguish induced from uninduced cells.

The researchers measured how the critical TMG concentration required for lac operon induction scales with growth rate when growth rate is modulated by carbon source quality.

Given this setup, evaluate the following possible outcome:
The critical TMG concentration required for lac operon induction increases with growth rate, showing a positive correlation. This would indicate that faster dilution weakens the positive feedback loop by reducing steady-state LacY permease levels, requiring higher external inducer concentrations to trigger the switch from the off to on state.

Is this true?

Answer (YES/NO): YES